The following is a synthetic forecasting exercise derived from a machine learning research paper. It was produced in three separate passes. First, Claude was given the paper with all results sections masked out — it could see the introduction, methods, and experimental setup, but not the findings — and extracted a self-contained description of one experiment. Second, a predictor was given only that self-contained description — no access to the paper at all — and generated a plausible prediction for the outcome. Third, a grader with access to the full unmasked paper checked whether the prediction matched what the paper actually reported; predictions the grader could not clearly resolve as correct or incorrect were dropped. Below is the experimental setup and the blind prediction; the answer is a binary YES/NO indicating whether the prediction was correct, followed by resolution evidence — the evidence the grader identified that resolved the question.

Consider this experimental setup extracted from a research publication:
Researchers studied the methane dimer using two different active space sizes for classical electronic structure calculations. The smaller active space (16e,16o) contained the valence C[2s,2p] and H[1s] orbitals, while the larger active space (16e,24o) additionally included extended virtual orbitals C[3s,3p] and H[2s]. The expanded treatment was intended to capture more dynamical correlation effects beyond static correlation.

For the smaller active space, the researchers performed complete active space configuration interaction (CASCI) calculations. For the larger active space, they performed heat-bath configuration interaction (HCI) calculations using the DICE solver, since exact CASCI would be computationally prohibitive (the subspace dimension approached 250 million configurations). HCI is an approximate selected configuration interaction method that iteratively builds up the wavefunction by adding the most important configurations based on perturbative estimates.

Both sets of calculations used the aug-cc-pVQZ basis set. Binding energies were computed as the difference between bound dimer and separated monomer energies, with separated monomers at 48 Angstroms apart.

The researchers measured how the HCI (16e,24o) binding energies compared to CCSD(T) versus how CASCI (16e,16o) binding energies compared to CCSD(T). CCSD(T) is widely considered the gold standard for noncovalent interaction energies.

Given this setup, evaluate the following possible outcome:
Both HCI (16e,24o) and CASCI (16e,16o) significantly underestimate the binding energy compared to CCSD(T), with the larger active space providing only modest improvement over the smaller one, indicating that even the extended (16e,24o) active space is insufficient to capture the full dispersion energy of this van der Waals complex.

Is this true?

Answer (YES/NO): YES